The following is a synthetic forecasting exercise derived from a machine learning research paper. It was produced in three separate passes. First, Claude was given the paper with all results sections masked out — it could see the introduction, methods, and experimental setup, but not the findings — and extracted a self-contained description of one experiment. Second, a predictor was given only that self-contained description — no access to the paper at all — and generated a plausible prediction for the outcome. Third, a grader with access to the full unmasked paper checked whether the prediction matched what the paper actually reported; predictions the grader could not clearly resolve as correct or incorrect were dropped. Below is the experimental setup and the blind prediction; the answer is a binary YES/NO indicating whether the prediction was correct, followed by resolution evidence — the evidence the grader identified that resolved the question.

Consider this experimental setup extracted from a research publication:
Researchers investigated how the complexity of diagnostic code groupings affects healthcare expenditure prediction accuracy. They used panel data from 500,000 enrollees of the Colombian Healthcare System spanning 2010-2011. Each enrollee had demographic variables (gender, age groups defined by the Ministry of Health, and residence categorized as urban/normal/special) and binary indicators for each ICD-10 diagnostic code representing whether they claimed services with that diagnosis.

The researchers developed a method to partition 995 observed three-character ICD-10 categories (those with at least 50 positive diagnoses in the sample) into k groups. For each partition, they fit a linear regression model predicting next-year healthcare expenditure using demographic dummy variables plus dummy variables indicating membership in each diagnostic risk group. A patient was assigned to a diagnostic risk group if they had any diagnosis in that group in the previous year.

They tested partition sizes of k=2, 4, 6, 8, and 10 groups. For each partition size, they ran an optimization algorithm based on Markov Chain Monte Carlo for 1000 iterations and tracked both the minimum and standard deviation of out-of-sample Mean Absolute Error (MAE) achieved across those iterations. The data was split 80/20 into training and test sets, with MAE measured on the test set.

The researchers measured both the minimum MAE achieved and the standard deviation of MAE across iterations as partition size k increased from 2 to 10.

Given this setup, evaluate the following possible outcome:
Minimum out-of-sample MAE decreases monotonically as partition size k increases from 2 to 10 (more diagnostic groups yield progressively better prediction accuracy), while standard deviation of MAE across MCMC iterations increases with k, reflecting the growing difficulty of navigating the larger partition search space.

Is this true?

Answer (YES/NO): YES